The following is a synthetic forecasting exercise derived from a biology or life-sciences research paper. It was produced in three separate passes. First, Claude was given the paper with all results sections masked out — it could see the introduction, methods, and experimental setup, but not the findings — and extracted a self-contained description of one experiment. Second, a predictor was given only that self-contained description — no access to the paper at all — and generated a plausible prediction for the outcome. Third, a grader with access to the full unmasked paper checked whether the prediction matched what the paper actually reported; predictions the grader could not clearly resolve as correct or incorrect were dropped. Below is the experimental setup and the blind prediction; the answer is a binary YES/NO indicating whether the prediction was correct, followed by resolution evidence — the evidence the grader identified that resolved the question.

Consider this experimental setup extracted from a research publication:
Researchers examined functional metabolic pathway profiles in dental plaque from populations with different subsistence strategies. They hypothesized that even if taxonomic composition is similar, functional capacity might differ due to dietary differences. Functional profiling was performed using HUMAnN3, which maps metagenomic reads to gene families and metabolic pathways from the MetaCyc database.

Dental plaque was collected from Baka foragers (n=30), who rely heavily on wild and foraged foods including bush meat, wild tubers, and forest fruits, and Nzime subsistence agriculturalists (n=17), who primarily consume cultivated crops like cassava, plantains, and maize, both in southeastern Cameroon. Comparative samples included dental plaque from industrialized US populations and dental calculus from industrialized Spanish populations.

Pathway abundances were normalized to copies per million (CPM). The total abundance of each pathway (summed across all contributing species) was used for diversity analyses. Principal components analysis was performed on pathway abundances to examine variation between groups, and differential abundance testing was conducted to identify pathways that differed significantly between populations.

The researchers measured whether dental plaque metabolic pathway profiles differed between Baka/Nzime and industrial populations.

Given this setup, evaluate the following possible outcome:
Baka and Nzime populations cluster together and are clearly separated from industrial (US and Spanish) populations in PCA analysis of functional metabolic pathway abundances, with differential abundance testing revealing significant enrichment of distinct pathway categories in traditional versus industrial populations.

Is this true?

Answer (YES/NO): NO